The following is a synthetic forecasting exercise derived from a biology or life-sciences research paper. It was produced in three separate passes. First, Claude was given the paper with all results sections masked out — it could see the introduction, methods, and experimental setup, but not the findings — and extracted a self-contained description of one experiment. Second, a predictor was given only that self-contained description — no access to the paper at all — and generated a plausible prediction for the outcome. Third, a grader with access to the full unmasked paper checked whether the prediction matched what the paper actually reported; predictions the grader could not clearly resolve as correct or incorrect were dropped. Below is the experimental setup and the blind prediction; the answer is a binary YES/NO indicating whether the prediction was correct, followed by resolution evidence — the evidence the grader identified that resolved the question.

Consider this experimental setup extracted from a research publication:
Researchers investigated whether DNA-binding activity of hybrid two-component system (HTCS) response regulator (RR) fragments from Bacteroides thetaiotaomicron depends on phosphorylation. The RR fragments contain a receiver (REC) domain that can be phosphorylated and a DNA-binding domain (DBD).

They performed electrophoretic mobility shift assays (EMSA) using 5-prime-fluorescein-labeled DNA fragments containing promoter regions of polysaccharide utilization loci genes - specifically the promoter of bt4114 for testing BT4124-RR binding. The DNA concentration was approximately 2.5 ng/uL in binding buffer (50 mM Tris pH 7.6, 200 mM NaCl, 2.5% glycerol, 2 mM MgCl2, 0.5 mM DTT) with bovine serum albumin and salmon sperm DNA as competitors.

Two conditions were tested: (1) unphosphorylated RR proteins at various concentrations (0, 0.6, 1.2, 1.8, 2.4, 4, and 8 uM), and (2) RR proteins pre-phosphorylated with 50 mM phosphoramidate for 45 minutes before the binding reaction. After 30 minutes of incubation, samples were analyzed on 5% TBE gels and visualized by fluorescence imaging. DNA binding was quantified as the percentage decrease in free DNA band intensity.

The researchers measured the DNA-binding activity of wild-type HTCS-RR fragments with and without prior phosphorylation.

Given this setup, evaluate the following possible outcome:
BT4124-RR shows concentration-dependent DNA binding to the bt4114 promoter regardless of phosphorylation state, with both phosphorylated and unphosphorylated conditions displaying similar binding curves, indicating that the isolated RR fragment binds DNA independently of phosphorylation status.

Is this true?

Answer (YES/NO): NO